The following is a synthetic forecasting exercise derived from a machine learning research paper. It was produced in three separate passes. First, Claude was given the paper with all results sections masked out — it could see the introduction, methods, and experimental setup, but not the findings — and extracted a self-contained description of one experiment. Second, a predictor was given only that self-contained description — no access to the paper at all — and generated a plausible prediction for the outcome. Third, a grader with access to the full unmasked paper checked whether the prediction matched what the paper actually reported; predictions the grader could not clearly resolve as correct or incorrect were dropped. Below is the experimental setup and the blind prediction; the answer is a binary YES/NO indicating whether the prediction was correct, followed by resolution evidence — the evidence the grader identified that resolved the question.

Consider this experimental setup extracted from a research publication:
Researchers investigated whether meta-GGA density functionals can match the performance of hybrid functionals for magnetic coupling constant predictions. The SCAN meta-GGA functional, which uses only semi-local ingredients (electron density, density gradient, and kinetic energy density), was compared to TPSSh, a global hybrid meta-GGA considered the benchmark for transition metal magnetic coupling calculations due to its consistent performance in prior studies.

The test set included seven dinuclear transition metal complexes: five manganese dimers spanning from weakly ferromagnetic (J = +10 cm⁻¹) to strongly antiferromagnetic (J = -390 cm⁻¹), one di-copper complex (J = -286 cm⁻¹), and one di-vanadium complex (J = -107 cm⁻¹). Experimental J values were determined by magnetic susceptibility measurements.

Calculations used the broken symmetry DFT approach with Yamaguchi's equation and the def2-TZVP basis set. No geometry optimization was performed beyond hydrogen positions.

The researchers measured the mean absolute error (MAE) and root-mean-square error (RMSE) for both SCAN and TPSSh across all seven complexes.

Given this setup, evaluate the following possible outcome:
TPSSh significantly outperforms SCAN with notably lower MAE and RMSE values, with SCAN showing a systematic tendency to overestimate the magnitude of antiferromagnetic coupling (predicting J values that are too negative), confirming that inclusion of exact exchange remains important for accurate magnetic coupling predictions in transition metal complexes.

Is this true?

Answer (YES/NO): NO